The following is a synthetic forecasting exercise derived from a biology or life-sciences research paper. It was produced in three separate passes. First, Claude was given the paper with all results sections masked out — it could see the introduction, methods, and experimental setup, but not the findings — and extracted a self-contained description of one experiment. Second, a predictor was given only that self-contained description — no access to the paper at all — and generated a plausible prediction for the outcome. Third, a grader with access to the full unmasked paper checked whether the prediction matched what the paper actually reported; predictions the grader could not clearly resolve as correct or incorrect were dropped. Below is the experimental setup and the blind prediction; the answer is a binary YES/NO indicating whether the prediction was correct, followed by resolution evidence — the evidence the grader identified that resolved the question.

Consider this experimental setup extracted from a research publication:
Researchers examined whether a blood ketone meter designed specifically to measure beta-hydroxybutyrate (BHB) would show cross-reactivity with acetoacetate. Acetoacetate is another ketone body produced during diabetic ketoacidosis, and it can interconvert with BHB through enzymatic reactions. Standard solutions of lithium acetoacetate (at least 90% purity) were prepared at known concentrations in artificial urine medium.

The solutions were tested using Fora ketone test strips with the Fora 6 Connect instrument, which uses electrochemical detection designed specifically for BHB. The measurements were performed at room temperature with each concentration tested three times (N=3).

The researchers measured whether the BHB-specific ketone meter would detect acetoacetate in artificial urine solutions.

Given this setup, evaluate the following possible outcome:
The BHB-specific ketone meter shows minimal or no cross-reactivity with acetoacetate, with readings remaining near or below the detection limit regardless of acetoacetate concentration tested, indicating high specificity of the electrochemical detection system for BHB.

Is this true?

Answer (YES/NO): YES